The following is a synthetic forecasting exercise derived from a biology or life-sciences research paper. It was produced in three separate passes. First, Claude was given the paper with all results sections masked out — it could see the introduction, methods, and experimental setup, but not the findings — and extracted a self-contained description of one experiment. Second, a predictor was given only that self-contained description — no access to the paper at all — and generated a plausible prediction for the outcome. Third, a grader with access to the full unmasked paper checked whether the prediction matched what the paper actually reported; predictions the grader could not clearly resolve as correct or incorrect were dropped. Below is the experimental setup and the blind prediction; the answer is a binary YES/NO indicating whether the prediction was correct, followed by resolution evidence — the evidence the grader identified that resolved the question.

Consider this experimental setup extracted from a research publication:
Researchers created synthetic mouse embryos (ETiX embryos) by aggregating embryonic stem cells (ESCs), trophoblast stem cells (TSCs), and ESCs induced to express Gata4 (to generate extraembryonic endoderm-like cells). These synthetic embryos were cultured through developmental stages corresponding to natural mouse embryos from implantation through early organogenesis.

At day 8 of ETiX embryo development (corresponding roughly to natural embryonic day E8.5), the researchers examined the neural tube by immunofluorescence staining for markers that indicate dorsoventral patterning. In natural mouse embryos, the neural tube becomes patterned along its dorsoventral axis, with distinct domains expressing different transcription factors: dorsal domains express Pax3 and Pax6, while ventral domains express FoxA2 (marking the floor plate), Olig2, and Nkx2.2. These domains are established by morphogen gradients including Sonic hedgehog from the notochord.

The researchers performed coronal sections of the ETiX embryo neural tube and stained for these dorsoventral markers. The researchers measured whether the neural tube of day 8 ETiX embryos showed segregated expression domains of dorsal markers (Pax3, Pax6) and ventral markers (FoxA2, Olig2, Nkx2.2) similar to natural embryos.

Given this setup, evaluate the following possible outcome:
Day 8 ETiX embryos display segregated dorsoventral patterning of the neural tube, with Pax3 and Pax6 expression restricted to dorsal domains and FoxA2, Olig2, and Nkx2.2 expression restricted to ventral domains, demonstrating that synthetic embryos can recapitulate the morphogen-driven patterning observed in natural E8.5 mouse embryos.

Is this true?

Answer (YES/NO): YES